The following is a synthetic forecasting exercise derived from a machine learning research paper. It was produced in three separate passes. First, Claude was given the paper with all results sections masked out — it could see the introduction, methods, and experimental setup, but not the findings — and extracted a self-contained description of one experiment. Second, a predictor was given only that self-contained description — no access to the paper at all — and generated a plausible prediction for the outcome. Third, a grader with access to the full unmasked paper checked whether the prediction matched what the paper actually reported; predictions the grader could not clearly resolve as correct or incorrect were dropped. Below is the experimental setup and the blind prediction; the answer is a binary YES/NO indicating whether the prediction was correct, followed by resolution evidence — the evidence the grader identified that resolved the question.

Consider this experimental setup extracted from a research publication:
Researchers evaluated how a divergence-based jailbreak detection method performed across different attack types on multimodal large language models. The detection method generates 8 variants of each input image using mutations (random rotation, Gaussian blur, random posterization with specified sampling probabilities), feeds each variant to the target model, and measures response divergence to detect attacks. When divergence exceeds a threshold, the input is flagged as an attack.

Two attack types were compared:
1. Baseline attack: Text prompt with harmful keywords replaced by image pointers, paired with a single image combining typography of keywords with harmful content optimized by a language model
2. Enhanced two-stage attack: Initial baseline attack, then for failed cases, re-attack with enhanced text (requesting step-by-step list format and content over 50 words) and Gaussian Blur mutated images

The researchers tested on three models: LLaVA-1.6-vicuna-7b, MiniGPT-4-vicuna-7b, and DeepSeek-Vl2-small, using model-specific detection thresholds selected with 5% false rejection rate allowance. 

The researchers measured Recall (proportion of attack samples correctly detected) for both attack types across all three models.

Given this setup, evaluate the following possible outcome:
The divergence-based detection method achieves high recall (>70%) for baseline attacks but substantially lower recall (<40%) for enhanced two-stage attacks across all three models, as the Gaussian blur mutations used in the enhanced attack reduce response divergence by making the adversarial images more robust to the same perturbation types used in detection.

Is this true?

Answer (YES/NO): NO